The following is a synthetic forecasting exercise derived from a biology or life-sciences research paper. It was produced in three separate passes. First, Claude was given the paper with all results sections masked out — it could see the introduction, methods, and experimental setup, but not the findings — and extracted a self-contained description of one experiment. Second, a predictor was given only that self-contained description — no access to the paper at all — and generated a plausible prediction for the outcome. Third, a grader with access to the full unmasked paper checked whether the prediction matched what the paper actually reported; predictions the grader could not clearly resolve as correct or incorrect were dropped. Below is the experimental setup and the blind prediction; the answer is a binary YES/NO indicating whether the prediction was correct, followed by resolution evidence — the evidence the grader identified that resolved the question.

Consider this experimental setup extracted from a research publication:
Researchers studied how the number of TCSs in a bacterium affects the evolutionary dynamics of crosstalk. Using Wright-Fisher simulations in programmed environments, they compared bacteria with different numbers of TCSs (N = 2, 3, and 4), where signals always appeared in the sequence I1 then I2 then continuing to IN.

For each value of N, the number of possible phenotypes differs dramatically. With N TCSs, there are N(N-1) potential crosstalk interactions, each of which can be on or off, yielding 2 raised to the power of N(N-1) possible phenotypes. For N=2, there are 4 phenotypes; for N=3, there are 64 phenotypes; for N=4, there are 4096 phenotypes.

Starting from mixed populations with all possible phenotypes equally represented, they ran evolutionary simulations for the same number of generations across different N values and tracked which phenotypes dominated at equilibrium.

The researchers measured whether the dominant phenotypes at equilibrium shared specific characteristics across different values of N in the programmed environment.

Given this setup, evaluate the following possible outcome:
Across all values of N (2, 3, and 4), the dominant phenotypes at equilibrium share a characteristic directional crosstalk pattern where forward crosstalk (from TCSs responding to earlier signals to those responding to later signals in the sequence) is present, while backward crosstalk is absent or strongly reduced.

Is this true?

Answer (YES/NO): YES